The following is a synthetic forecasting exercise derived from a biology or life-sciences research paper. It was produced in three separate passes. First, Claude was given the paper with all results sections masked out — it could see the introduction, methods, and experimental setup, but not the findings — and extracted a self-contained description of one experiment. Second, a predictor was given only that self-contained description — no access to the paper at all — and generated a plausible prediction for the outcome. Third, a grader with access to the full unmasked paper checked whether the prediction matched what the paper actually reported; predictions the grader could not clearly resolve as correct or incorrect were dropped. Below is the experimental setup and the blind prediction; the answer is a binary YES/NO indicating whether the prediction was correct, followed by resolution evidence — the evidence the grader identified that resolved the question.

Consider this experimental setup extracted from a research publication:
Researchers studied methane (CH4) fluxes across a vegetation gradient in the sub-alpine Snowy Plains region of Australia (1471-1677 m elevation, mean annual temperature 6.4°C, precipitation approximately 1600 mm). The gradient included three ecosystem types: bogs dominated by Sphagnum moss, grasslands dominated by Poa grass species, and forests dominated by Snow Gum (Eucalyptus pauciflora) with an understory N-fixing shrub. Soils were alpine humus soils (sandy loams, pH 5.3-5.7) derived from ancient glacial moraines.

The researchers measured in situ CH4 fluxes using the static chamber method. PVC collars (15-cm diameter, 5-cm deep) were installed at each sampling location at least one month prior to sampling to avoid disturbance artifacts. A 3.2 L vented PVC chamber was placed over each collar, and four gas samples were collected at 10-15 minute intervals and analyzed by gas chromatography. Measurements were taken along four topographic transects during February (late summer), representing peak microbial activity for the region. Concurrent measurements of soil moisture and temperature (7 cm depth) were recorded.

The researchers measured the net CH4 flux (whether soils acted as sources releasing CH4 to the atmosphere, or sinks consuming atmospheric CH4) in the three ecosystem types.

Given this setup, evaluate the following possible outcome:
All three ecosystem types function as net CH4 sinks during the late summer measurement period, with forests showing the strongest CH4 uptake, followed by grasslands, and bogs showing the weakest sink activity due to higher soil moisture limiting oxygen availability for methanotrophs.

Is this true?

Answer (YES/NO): NO